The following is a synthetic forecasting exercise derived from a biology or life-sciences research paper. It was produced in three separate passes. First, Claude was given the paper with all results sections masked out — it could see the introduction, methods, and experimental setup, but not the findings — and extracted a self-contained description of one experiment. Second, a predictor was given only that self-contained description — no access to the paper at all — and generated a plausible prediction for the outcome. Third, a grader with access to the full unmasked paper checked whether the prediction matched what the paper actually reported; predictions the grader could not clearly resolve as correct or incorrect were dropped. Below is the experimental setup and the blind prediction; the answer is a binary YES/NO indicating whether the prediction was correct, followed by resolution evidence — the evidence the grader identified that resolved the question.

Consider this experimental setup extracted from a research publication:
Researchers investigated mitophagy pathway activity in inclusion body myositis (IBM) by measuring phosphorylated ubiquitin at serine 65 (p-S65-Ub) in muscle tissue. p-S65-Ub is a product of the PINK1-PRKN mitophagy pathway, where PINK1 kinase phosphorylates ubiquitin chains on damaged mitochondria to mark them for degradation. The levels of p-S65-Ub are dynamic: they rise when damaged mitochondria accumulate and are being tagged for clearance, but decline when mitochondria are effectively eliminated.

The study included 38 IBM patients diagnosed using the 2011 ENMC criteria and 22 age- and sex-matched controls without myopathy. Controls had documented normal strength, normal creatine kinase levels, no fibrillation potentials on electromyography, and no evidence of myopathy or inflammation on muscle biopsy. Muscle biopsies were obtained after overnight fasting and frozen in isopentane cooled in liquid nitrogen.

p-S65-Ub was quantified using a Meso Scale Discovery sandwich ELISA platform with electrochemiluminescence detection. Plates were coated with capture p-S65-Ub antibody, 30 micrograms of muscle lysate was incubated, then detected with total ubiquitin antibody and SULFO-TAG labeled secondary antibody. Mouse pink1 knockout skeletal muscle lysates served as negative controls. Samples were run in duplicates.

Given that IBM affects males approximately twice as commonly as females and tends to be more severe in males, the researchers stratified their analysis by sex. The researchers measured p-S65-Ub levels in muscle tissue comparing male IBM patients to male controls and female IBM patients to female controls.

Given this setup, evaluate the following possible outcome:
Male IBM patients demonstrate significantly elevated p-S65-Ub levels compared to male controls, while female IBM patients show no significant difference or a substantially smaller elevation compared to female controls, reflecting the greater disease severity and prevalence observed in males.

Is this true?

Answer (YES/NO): YES